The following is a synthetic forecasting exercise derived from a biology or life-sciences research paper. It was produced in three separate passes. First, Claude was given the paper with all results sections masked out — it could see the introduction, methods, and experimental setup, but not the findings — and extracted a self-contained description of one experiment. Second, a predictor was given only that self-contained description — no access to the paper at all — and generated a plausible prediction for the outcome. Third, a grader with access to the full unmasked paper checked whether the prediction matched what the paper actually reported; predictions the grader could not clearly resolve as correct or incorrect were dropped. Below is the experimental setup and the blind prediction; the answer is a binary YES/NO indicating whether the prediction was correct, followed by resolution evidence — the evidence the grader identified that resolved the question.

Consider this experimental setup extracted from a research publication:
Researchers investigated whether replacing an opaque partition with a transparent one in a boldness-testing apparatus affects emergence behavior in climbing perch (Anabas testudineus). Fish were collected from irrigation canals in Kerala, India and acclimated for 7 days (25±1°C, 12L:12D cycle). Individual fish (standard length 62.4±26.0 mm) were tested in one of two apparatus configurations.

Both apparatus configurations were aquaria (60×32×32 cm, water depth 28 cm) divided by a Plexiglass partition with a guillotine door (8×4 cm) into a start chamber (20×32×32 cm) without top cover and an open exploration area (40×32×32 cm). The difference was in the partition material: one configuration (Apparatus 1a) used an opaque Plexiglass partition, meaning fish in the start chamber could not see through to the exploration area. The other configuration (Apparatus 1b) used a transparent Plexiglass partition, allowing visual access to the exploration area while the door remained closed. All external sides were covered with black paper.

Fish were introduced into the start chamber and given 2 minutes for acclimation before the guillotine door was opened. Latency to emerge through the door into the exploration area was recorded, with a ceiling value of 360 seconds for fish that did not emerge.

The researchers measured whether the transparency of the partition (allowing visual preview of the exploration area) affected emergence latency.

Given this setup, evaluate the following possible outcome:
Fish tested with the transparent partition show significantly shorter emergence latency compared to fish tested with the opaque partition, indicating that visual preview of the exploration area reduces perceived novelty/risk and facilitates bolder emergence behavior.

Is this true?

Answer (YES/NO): NO